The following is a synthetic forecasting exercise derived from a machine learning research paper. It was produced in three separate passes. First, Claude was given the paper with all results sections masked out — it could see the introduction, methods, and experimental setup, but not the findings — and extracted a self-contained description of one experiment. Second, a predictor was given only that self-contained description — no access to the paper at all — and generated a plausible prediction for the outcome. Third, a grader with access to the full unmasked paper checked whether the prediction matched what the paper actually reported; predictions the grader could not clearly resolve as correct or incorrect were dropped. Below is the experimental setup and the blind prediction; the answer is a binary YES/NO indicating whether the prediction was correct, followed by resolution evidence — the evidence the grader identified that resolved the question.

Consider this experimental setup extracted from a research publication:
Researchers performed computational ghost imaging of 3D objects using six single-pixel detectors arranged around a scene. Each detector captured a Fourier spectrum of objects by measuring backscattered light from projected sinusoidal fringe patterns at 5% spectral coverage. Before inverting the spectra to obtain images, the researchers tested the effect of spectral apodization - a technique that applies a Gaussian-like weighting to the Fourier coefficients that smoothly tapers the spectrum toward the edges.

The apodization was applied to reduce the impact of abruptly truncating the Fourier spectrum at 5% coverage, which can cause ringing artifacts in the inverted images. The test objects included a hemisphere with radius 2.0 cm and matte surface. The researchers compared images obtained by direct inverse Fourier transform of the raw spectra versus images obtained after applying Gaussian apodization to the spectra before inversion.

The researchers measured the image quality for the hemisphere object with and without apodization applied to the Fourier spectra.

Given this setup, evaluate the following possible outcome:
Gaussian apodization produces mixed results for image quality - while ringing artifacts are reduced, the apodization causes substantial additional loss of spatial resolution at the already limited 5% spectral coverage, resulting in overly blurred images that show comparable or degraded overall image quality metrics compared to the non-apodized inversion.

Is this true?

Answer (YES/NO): NO